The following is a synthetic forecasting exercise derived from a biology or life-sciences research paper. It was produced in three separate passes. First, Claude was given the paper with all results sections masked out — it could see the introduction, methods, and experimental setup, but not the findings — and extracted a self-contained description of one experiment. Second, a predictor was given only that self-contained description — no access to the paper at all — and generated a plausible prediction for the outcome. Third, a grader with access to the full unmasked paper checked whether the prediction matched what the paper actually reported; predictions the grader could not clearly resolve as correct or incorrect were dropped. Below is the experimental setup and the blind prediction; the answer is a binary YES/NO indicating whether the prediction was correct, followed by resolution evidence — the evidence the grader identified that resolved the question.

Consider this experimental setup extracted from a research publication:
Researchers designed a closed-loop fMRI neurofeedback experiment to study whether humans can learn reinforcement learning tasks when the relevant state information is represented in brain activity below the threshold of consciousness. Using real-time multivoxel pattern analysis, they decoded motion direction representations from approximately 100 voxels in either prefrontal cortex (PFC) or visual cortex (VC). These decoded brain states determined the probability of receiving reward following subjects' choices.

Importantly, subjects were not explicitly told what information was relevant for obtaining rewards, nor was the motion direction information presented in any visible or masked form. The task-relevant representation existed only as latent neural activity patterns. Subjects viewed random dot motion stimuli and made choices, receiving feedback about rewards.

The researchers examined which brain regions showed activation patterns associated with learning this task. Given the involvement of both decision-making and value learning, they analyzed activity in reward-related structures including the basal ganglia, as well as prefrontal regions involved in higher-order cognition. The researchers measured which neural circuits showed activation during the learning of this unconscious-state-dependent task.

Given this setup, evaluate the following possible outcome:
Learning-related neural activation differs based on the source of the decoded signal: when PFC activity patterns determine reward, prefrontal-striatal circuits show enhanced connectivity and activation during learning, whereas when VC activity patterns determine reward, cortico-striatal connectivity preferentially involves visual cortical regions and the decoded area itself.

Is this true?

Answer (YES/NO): YES